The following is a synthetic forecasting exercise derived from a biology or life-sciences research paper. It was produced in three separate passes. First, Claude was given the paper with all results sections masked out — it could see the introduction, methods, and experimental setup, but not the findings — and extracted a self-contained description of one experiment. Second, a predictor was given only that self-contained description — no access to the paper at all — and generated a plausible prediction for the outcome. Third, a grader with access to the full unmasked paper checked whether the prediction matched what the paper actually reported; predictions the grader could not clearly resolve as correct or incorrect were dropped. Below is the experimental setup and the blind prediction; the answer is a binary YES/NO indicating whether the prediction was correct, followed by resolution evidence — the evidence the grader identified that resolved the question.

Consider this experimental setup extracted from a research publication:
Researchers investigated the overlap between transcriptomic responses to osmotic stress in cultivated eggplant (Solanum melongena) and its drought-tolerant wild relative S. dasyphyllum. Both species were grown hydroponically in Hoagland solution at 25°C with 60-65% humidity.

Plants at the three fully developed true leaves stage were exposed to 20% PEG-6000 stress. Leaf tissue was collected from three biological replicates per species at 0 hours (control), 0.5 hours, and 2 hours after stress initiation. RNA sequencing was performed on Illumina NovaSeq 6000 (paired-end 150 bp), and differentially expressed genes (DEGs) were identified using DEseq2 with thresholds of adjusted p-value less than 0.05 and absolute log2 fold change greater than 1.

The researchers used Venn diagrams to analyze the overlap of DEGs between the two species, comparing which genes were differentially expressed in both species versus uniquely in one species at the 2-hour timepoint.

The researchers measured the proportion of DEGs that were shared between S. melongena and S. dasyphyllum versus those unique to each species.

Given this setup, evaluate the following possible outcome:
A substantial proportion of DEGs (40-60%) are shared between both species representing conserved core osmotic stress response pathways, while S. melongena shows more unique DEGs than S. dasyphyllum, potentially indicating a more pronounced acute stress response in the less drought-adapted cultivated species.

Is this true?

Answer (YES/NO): NO